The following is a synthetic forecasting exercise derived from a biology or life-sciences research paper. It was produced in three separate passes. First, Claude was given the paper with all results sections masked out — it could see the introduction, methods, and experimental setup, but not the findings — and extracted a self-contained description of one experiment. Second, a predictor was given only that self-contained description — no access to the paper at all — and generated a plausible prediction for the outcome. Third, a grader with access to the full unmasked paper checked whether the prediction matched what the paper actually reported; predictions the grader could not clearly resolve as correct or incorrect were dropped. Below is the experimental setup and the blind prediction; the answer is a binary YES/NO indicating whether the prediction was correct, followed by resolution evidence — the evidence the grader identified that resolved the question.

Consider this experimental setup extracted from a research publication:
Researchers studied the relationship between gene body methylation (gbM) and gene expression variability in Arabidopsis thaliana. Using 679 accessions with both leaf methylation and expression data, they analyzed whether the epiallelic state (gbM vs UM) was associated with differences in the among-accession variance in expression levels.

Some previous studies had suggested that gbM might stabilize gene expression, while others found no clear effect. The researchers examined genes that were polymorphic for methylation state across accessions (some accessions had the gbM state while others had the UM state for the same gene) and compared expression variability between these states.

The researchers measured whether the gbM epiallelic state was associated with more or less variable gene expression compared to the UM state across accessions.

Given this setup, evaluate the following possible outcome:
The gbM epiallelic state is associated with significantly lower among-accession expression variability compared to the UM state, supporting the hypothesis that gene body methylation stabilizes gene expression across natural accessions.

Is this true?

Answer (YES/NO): YES